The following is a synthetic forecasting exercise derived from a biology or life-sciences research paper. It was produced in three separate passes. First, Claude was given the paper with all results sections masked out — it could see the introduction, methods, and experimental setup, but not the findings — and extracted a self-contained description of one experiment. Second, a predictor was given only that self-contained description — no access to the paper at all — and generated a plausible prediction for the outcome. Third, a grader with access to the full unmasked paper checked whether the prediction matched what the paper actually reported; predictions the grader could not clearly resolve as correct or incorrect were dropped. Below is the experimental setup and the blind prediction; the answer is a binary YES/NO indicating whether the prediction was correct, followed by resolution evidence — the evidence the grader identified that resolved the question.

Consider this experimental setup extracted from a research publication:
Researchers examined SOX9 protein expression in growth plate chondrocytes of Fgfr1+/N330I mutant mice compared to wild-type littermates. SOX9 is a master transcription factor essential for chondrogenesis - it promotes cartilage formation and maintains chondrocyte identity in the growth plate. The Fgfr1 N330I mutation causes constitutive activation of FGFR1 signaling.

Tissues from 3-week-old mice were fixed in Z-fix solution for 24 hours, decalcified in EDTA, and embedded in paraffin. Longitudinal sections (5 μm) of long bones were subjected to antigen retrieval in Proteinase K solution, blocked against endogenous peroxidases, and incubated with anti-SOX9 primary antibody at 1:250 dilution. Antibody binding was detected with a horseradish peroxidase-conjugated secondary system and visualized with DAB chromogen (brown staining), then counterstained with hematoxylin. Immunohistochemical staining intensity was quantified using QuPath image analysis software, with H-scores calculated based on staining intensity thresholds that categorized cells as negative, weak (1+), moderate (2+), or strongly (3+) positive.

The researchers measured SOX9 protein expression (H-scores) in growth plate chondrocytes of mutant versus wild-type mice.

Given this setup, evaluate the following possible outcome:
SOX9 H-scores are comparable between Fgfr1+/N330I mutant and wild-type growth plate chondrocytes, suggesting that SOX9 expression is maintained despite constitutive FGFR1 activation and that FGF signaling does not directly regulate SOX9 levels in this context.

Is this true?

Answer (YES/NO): YES